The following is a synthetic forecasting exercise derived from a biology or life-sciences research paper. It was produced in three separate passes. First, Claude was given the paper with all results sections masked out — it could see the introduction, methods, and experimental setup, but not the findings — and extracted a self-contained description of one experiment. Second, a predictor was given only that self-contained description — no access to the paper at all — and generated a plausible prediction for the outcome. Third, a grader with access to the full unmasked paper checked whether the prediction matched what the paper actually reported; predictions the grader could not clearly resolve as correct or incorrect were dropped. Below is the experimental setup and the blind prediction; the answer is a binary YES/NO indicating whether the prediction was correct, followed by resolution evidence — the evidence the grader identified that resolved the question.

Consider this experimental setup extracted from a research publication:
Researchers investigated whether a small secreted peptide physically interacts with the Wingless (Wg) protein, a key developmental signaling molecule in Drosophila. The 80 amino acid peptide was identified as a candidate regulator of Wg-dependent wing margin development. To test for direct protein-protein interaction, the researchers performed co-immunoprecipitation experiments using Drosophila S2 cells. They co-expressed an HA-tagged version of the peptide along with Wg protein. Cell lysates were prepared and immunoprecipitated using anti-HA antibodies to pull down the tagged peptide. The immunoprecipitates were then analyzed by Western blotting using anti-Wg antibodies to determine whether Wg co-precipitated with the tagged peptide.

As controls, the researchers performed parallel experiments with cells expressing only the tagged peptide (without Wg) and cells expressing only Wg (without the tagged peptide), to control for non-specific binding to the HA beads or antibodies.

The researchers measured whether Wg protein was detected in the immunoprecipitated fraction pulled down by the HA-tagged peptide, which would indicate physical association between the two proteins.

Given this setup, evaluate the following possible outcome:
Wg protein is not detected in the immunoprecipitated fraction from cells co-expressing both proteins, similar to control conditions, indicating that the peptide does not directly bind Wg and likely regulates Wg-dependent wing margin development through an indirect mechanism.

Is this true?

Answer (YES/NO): NO